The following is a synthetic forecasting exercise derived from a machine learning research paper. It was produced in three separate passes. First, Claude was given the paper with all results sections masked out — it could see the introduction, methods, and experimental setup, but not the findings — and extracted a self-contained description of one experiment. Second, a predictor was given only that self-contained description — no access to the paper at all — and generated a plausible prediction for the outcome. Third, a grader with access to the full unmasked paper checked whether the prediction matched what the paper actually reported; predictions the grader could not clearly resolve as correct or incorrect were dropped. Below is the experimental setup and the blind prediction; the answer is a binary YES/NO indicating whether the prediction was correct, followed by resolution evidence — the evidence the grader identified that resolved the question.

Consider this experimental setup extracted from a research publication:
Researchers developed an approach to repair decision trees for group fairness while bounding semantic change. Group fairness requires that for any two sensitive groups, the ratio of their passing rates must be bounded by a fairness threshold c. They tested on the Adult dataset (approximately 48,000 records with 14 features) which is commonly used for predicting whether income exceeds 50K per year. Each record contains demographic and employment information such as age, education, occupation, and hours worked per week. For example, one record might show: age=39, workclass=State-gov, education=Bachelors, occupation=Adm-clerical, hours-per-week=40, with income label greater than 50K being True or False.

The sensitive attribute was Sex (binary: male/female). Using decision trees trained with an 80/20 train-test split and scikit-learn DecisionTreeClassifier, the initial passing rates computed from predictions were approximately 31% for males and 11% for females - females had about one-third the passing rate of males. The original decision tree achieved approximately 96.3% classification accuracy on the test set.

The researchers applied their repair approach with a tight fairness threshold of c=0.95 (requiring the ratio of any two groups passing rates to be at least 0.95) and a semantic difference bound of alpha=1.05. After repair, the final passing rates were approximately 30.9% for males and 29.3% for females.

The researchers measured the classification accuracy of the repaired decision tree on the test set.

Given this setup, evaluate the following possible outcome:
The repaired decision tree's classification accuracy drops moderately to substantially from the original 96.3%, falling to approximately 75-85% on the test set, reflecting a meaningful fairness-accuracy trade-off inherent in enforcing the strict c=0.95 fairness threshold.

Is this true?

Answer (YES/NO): NO